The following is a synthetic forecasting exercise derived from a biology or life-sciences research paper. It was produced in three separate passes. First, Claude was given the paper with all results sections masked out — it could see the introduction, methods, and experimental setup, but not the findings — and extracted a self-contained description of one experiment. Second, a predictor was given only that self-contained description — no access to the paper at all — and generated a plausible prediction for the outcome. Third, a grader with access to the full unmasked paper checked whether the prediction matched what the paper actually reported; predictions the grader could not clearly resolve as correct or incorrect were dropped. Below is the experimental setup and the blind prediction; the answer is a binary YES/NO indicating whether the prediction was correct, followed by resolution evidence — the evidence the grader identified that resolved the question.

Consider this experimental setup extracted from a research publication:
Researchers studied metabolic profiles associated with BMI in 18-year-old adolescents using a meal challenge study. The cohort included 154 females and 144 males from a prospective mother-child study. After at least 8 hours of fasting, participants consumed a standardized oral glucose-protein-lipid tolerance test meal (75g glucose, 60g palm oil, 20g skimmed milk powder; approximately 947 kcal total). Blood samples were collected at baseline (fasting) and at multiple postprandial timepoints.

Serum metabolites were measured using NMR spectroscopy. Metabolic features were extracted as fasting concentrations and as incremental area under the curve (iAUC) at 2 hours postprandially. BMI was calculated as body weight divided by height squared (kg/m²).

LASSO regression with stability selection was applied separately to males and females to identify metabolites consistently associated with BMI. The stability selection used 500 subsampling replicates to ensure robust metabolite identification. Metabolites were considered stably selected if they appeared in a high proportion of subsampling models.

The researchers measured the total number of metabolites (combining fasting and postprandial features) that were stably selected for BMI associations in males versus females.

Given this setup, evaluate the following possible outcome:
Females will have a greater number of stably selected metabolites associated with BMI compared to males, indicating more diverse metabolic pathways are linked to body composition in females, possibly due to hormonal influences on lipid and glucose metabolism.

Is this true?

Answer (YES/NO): YES